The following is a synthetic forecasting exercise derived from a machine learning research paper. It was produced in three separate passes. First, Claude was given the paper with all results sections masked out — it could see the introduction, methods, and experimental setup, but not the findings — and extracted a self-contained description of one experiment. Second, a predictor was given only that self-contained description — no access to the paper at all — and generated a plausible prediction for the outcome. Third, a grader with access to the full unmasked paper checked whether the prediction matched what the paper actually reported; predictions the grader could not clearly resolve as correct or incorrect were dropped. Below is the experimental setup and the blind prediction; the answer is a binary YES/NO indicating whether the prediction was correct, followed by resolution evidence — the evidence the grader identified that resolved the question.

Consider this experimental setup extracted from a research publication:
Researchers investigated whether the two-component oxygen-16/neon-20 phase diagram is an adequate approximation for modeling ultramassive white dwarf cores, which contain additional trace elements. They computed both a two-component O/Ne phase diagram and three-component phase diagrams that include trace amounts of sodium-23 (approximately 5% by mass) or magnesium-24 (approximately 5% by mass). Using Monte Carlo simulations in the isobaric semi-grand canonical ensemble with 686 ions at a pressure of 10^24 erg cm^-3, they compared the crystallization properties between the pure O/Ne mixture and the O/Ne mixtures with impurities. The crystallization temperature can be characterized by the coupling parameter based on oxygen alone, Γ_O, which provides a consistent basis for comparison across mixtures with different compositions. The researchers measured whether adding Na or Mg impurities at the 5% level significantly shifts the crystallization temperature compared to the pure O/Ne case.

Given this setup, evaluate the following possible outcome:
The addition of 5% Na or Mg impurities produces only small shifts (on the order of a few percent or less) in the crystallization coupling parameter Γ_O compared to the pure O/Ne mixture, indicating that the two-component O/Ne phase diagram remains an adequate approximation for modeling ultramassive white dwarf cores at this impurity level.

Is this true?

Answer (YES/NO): YES